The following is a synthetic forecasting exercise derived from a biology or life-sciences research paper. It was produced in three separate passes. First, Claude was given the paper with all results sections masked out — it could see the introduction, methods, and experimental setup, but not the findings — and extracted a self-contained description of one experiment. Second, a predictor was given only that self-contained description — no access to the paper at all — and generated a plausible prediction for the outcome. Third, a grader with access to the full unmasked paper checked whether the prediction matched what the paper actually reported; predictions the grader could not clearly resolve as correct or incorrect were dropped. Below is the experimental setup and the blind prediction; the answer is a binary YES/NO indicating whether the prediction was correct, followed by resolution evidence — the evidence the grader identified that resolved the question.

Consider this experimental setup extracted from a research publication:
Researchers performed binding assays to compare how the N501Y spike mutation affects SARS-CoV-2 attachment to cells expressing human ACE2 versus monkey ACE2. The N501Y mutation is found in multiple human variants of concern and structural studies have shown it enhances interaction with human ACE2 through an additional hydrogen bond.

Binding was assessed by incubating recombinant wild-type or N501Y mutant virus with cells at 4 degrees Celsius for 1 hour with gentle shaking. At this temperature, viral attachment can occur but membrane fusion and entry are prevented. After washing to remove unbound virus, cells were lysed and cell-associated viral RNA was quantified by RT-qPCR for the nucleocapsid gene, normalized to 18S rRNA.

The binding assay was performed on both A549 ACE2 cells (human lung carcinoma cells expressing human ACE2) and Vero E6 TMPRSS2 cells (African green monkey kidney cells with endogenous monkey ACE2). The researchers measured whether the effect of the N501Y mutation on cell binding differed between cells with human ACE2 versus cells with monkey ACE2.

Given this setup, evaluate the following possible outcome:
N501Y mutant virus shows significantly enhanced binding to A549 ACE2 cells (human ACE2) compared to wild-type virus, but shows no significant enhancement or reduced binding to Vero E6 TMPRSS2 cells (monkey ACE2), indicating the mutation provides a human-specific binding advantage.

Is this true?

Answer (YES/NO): NO